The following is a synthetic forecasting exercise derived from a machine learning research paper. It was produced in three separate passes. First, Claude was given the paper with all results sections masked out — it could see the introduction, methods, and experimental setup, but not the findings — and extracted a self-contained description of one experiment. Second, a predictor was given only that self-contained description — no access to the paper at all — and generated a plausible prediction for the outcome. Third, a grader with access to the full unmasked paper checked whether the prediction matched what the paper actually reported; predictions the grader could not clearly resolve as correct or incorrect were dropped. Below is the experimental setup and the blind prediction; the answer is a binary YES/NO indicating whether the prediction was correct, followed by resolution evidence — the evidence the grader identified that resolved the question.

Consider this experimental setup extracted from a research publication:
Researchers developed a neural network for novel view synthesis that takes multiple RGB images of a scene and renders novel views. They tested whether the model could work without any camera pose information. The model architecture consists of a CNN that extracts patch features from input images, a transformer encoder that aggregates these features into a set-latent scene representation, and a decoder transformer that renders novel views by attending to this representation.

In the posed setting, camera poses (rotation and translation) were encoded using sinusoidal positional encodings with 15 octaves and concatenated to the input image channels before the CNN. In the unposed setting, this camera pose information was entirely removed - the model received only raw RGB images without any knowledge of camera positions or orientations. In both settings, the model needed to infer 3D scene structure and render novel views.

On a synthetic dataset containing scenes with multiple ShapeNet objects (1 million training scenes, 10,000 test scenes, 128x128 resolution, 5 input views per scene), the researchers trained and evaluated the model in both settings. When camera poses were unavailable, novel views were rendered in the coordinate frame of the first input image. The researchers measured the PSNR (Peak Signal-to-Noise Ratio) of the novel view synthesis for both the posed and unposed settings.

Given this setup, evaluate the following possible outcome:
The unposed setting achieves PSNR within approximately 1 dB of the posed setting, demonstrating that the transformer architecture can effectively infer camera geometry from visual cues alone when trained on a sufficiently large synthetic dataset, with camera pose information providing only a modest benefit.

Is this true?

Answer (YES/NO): YES